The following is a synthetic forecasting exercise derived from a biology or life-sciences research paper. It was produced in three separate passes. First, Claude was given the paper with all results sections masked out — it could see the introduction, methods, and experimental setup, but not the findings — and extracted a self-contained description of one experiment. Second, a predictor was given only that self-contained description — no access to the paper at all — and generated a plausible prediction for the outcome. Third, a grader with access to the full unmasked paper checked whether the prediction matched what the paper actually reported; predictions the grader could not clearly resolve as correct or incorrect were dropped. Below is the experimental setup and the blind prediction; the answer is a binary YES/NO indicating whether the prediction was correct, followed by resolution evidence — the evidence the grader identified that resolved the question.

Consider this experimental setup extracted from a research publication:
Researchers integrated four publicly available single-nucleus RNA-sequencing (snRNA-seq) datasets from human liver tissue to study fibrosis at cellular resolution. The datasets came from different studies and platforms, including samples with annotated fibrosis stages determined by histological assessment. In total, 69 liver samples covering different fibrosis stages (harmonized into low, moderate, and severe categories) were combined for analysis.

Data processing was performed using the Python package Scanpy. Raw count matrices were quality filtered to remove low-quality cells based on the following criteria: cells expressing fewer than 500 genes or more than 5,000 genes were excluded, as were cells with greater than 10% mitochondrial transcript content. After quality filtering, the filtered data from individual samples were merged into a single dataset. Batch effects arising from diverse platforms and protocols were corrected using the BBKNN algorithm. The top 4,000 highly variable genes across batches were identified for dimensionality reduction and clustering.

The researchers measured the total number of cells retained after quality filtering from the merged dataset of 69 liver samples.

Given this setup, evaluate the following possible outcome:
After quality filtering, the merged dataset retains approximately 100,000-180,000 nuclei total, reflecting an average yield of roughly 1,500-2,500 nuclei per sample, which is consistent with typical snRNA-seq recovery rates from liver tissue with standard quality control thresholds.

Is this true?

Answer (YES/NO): NO